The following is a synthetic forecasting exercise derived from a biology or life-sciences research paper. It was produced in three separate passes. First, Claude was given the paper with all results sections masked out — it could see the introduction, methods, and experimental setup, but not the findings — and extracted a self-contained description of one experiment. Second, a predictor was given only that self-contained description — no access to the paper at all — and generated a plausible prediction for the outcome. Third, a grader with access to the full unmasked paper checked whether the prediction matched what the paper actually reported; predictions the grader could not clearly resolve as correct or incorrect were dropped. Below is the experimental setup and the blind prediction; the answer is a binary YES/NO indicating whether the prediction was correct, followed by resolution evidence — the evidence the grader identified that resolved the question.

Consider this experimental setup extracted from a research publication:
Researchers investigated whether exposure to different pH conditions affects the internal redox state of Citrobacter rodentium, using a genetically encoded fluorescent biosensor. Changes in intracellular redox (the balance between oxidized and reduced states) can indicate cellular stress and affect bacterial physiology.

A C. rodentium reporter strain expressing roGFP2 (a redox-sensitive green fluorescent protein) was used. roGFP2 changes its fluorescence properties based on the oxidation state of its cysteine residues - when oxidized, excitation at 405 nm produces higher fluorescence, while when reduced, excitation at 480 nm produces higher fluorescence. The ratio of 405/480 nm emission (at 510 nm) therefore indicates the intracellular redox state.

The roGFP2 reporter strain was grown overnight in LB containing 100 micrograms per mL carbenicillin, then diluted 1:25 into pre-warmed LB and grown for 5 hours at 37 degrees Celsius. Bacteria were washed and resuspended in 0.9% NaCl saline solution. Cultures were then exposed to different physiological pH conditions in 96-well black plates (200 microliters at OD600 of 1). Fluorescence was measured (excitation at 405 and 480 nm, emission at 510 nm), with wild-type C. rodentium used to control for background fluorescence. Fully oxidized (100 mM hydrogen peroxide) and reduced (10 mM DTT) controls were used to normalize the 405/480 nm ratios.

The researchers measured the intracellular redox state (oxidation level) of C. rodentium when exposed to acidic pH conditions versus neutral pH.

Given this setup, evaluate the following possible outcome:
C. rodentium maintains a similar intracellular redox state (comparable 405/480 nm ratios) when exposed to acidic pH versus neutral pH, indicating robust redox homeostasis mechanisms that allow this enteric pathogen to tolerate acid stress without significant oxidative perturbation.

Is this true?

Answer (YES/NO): NO